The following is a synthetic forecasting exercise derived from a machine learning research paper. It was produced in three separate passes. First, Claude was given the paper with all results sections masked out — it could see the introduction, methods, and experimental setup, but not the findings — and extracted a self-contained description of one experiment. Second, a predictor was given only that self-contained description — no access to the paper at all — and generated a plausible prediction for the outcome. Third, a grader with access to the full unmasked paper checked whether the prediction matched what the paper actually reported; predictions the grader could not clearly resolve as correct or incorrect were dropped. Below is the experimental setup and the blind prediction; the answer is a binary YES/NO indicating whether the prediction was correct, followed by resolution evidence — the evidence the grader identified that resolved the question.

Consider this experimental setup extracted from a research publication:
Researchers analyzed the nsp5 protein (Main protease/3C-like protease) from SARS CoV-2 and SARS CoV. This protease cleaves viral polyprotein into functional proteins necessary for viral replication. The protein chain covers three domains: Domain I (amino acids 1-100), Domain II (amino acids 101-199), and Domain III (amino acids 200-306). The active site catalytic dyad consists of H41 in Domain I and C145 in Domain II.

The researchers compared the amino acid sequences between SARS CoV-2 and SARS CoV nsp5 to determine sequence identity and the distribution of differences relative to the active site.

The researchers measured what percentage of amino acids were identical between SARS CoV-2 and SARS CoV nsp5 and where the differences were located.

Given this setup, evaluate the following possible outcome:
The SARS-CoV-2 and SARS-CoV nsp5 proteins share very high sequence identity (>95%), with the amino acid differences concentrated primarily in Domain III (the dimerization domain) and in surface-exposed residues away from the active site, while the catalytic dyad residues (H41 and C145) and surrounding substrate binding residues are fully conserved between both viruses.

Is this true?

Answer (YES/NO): NO